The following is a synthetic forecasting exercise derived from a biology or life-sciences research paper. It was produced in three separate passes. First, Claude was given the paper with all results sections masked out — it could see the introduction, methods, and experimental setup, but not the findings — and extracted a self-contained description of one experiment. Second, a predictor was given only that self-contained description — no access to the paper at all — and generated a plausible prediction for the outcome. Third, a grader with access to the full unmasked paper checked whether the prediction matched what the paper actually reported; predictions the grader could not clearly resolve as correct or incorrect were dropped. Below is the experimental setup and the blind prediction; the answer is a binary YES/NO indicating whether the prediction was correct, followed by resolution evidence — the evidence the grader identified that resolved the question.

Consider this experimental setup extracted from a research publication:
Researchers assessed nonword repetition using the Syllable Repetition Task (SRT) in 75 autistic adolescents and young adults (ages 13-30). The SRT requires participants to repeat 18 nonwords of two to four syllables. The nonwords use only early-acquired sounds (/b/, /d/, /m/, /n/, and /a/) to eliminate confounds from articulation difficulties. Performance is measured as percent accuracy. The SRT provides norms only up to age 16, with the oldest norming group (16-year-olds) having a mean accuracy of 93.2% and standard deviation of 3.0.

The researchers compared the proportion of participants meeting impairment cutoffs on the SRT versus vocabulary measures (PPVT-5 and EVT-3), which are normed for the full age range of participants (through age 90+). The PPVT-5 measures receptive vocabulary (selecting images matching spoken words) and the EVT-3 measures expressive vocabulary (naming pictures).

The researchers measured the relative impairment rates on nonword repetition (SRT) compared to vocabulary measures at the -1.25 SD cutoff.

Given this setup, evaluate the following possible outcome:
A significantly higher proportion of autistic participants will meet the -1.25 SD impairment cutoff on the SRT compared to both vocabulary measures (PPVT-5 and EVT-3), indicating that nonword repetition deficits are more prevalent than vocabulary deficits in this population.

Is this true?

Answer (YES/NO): NO